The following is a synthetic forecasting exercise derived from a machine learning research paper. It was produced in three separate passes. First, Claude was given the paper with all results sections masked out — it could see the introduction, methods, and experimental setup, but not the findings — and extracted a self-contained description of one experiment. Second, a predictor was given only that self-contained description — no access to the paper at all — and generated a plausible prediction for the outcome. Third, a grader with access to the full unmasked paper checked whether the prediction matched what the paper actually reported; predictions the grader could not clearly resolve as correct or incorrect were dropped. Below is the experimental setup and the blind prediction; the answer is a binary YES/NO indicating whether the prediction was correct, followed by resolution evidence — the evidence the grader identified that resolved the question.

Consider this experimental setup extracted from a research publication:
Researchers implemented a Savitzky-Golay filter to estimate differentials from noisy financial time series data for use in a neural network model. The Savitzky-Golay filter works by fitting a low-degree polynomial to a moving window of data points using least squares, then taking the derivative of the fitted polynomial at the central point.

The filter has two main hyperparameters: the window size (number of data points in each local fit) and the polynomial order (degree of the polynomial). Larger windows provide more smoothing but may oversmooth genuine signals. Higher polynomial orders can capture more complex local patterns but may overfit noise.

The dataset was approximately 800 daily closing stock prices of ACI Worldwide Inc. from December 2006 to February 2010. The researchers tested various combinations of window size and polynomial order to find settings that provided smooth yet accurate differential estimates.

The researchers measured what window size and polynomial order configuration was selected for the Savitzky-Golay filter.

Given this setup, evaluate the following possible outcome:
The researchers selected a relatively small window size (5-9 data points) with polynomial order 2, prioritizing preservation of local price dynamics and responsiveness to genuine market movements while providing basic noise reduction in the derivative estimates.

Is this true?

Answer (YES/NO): NO